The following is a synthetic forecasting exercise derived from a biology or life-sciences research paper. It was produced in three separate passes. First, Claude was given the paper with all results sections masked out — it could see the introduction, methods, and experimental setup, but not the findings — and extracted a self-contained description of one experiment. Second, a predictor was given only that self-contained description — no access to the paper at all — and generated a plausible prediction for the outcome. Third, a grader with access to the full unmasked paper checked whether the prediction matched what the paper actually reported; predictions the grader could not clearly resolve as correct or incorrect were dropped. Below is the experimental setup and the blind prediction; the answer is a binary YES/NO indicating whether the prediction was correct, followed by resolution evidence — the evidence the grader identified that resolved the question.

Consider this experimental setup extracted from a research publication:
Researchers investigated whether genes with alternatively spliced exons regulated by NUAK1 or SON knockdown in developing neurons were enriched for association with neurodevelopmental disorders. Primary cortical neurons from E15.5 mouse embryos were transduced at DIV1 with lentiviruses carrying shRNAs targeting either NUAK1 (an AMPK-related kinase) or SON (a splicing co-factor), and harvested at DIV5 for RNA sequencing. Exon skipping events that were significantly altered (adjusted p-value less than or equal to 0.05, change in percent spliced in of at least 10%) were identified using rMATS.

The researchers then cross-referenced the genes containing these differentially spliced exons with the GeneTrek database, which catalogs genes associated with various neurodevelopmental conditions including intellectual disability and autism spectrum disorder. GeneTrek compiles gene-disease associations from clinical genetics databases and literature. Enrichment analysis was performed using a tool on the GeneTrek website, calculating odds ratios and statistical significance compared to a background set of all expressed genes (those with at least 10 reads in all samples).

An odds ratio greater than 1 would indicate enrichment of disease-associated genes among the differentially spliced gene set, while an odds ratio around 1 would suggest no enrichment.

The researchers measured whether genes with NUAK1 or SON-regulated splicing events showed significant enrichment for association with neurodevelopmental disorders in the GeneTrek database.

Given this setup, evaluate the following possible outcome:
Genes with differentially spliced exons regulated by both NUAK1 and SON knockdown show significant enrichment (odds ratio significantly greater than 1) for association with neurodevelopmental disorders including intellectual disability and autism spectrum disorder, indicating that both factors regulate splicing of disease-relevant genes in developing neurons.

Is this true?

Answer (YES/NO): YES